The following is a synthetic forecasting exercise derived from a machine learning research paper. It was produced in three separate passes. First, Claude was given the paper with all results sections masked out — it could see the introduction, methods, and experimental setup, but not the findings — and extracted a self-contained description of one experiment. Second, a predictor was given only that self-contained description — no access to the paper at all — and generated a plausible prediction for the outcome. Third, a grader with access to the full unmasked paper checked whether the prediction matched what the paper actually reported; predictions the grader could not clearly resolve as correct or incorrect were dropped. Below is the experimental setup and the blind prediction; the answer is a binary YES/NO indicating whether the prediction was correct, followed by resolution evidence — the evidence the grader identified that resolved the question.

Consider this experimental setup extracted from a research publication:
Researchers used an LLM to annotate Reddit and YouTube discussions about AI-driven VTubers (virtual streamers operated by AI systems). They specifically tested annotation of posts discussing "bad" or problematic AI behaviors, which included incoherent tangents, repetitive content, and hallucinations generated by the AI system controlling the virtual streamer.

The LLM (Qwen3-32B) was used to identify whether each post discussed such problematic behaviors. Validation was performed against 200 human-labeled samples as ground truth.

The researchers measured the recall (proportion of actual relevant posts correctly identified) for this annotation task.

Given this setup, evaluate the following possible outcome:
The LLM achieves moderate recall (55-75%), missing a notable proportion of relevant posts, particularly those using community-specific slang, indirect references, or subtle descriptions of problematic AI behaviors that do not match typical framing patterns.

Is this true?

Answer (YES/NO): NO